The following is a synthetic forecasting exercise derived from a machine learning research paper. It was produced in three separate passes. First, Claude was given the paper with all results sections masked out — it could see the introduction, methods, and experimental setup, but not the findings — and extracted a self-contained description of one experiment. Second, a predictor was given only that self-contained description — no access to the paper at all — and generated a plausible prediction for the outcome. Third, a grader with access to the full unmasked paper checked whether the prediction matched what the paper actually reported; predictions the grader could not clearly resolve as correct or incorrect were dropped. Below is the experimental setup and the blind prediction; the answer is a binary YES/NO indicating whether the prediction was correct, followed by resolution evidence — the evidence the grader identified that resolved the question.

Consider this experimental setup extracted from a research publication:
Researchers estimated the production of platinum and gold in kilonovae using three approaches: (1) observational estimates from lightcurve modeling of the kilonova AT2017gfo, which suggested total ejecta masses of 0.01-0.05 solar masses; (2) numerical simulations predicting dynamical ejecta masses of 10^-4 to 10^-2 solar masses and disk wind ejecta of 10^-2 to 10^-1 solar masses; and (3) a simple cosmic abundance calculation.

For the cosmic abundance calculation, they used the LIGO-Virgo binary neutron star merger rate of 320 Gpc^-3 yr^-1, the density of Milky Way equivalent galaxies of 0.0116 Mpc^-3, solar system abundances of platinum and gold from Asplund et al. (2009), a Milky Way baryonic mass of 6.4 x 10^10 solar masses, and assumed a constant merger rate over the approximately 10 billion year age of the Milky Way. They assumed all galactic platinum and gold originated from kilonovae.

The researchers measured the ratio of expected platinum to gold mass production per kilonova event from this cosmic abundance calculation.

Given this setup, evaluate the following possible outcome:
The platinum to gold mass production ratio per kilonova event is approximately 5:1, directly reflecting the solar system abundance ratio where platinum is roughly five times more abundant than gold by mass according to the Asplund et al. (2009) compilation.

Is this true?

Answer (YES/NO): YES